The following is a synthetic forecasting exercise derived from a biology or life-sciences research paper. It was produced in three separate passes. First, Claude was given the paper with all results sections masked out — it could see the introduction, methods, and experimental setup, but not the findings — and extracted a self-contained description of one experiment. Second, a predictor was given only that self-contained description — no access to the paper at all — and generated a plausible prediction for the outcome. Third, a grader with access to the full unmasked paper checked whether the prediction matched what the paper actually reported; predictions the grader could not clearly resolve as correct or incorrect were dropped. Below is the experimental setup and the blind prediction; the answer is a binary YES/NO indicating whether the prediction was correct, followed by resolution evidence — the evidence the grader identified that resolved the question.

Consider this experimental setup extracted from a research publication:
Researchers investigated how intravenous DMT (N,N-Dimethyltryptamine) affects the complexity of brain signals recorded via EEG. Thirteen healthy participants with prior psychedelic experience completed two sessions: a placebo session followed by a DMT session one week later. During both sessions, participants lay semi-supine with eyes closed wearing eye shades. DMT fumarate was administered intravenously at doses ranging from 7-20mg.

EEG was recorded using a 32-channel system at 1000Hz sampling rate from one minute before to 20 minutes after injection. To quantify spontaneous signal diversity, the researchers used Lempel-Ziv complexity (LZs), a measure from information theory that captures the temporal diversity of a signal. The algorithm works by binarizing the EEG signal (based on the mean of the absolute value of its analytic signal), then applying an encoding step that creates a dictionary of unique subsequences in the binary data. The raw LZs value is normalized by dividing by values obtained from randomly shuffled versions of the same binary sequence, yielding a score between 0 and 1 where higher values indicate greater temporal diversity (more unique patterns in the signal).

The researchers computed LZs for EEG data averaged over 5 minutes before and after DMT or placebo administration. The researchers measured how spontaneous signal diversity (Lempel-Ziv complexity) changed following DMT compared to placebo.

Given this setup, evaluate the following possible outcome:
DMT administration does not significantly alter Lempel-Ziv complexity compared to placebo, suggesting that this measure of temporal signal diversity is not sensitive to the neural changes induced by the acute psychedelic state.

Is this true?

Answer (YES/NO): NO